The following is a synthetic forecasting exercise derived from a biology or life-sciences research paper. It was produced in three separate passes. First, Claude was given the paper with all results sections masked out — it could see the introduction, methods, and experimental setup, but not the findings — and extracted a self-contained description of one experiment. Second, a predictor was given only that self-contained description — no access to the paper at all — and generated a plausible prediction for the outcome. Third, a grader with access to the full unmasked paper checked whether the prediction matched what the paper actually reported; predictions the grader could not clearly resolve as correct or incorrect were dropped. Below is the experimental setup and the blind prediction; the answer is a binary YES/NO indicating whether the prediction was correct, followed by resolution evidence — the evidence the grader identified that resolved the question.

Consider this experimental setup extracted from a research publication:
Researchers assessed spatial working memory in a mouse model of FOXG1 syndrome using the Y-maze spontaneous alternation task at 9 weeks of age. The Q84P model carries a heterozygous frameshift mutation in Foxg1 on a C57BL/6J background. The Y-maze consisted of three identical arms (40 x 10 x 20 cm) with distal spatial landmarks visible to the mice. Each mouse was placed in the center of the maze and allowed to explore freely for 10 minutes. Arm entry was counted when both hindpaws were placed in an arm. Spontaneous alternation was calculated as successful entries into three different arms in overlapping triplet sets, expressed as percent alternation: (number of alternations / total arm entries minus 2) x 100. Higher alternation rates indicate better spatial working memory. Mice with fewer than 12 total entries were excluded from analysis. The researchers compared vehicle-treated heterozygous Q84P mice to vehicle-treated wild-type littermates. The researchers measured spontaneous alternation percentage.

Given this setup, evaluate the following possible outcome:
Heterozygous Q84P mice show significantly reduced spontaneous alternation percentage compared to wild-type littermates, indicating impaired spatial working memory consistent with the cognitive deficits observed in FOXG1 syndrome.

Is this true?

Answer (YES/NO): NO